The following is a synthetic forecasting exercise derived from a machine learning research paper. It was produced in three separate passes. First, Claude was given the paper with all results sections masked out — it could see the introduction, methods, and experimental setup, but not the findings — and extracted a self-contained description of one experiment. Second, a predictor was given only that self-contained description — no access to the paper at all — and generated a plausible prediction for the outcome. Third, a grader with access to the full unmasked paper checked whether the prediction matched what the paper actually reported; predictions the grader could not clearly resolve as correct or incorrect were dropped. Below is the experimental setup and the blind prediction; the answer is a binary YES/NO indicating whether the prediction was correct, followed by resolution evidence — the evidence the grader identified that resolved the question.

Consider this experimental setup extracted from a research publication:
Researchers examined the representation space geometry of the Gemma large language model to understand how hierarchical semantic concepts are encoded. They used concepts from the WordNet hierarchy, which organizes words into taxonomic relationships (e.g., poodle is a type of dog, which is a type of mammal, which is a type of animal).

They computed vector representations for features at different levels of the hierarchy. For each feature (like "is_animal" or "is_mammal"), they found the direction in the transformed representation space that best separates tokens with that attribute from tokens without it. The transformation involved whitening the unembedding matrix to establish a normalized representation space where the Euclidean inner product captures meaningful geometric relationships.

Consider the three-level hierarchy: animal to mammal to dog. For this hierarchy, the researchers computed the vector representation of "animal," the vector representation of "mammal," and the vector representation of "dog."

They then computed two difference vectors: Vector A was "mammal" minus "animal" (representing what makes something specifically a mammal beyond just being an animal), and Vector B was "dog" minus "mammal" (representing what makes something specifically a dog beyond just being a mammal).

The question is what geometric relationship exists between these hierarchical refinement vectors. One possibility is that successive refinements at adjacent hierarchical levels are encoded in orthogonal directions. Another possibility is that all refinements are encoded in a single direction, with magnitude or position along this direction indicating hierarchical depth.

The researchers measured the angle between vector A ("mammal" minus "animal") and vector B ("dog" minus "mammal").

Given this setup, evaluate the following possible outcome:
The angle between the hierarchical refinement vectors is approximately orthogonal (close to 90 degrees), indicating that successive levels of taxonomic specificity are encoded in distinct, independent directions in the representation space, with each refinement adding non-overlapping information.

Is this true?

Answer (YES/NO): YES